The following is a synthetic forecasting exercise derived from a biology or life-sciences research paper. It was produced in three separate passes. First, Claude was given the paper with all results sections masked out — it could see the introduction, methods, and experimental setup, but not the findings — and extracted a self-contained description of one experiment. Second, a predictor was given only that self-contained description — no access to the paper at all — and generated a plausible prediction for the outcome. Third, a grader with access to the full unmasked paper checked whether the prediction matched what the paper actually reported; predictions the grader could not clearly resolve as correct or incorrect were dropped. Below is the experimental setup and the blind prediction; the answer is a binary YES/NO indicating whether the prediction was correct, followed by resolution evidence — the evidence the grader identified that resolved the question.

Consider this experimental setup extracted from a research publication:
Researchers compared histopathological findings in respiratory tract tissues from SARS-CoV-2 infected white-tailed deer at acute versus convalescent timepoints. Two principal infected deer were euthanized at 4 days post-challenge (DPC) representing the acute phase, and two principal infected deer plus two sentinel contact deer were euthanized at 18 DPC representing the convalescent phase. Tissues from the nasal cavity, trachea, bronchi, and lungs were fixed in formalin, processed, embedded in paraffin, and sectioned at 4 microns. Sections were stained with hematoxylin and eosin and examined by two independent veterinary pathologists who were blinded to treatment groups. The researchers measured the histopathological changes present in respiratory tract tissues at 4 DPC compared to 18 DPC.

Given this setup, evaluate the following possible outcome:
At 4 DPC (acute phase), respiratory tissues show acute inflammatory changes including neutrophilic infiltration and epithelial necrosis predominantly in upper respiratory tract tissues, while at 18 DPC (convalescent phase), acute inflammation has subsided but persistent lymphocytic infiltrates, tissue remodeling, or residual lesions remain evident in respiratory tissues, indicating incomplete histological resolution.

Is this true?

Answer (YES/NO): NO